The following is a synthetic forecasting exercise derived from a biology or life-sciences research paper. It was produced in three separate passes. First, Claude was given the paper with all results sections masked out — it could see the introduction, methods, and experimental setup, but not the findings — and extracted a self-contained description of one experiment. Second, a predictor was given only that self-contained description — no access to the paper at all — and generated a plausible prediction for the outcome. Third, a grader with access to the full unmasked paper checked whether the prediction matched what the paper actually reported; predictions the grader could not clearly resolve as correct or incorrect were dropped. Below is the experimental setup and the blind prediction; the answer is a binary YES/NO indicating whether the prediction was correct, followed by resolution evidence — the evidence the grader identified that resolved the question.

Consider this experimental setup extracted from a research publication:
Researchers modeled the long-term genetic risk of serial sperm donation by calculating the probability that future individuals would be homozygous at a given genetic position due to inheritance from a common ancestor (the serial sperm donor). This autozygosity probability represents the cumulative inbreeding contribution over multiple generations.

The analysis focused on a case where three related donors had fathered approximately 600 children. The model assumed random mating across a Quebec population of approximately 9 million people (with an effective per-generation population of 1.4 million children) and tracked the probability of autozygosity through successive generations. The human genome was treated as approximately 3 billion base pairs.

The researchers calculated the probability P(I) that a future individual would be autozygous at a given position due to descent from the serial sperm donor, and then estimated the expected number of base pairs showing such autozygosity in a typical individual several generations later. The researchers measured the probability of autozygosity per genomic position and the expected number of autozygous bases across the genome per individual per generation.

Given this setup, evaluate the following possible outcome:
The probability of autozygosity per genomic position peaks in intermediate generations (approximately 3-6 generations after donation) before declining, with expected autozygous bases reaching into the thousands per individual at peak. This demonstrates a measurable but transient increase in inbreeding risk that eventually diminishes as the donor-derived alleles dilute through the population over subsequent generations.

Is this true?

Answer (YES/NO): NO